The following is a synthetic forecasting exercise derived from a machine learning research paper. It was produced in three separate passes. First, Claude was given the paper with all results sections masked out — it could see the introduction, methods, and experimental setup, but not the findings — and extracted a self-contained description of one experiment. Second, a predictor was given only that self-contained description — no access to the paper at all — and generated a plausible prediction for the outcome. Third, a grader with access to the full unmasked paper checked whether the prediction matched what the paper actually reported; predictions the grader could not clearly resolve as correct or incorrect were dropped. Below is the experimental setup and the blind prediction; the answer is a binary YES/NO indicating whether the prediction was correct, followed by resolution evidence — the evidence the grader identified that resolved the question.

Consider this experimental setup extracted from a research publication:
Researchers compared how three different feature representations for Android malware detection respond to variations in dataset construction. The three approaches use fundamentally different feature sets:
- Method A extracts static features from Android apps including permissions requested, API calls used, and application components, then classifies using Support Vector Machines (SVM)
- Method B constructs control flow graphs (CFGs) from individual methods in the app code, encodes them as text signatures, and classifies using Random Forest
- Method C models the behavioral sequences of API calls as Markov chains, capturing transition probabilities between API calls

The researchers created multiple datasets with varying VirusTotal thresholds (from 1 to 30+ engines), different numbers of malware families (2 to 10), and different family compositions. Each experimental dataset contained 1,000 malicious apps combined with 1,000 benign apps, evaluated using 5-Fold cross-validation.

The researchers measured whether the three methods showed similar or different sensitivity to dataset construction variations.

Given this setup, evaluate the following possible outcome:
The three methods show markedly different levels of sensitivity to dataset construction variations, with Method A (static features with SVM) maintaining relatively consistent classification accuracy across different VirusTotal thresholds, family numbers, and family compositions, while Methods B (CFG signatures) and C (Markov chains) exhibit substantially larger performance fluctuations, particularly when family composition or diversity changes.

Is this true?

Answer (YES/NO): NO